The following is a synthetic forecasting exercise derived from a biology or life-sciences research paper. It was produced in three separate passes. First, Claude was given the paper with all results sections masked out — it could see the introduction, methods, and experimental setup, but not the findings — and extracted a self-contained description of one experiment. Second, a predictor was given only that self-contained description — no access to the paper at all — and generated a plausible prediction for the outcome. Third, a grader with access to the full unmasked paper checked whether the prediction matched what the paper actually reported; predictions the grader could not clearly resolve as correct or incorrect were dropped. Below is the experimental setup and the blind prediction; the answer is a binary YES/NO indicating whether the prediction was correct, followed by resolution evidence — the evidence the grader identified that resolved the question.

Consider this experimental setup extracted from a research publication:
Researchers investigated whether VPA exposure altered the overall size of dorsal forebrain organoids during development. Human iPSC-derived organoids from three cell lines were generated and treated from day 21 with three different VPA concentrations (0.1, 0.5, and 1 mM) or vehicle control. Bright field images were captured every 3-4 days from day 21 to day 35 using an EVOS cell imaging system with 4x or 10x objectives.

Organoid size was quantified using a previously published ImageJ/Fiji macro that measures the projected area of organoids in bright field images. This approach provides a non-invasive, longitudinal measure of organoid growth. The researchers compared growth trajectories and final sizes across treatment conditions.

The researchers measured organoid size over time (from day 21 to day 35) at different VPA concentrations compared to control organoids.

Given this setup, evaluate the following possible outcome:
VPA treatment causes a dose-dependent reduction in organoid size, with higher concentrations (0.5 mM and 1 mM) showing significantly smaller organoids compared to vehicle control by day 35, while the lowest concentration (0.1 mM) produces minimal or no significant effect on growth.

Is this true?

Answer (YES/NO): NO